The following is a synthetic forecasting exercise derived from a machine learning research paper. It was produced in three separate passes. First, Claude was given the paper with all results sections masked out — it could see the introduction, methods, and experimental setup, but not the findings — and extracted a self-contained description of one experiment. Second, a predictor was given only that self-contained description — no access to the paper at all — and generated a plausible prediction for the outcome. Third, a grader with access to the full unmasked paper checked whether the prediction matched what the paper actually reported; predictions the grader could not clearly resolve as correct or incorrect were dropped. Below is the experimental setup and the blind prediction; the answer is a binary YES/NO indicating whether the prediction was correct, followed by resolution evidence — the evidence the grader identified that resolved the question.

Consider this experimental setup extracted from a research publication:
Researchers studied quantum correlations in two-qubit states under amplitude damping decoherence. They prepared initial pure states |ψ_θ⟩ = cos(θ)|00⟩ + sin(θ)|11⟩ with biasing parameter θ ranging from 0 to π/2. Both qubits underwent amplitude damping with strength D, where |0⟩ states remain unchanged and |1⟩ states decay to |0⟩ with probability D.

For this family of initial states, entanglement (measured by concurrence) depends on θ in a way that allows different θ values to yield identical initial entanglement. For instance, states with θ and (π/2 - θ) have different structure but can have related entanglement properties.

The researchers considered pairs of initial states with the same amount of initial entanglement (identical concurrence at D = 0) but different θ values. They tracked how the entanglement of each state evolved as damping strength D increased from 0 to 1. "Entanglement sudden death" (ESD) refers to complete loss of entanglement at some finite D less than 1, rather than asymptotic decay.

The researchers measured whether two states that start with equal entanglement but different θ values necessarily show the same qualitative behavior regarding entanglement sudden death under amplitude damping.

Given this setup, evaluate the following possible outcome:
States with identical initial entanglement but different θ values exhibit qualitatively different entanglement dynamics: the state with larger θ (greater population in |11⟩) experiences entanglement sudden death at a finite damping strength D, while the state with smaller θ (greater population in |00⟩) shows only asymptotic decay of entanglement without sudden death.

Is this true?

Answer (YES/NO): YES